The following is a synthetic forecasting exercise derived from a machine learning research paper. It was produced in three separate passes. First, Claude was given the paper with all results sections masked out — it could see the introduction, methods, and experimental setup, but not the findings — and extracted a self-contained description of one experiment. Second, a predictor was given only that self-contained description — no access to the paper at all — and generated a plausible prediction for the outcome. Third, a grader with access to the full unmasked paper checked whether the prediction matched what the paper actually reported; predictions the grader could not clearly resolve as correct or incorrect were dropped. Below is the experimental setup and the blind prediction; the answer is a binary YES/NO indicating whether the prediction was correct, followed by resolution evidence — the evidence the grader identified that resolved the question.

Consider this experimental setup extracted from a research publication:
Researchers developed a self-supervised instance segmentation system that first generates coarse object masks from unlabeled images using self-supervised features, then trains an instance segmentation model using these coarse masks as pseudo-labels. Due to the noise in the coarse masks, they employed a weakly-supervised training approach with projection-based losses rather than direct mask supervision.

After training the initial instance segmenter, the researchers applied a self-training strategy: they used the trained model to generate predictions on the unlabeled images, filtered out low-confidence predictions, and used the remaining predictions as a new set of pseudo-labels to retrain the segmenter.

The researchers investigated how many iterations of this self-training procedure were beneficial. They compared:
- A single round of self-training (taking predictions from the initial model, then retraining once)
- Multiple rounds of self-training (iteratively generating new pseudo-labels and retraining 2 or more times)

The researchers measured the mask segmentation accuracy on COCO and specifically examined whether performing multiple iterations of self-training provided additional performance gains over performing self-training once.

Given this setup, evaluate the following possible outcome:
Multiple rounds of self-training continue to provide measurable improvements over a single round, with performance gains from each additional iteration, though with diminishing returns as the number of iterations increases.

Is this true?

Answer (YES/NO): NO